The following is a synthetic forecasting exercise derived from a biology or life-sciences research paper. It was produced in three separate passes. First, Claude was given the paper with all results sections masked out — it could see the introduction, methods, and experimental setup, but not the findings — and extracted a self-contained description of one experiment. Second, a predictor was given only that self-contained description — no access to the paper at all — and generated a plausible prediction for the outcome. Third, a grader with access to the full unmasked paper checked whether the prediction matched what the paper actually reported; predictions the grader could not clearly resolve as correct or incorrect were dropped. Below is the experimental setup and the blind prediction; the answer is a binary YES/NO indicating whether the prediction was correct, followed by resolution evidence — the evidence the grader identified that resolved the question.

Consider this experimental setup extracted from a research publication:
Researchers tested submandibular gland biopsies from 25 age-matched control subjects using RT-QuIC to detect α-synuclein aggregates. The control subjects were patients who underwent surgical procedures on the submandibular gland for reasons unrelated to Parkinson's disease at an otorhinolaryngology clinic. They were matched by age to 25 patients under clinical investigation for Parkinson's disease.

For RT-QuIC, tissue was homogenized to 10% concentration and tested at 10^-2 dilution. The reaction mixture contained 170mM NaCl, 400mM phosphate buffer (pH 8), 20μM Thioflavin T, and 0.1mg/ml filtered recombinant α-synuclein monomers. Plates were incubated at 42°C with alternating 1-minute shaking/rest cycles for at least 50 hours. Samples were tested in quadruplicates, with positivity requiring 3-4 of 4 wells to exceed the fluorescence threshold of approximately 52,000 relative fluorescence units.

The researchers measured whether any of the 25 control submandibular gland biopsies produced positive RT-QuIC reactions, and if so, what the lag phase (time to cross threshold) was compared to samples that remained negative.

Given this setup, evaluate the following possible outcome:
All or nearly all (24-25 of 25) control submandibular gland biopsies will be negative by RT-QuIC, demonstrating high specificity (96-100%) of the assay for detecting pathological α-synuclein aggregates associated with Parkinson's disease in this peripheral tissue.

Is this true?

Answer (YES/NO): YES